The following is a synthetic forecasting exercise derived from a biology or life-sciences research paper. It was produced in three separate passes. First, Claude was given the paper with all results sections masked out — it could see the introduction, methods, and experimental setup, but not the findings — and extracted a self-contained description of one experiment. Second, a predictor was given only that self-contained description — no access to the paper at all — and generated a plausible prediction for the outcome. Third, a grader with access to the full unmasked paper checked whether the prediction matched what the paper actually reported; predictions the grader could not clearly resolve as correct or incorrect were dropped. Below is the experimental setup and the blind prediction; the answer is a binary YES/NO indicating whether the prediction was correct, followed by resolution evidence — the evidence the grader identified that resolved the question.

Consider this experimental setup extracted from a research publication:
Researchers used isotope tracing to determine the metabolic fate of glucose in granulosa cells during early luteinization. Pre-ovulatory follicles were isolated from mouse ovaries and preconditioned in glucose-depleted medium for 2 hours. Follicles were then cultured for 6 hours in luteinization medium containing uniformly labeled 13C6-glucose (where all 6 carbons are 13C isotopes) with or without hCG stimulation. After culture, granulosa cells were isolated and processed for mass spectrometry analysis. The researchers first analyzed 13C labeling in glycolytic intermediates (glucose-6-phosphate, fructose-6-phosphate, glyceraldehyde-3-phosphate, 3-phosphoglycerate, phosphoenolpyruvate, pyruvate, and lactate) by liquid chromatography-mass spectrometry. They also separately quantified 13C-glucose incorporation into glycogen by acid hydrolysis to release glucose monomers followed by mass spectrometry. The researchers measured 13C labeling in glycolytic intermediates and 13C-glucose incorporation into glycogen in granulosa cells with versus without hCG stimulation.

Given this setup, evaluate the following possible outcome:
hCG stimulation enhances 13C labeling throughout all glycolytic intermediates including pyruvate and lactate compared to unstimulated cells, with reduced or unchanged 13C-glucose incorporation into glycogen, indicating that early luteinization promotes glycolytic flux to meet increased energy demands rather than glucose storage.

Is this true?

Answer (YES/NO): NO